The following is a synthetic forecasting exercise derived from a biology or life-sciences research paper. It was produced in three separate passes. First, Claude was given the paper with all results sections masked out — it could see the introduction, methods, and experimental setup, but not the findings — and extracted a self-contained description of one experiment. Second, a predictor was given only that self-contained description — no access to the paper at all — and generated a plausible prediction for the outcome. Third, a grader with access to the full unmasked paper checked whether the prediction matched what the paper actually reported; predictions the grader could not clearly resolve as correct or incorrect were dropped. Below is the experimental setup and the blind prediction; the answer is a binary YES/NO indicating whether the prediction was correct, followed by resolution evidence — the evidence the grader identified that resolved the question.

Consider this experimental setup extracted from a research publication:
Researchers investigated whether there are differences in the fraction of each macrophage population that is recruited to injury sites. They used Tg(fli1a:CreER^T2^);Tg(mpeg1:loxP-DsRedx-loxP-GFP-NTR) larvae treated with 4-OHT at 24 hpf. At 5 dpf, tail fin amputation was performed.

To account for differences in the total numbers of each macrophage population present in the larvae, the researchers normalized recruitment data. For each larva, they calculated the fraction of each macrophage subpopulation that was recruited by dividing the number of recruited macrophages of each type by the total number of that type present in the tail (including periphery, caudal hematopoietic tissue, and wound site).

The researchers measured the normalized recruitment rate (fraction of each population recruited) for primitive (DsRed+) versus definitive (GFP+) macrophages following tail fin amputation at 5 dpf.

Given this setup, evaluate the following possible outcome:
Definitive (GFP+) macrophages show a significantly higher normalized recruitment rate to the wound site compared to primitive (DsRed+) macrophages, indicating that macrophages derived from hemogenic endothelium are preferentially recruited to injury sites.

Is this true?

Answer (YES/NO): NO